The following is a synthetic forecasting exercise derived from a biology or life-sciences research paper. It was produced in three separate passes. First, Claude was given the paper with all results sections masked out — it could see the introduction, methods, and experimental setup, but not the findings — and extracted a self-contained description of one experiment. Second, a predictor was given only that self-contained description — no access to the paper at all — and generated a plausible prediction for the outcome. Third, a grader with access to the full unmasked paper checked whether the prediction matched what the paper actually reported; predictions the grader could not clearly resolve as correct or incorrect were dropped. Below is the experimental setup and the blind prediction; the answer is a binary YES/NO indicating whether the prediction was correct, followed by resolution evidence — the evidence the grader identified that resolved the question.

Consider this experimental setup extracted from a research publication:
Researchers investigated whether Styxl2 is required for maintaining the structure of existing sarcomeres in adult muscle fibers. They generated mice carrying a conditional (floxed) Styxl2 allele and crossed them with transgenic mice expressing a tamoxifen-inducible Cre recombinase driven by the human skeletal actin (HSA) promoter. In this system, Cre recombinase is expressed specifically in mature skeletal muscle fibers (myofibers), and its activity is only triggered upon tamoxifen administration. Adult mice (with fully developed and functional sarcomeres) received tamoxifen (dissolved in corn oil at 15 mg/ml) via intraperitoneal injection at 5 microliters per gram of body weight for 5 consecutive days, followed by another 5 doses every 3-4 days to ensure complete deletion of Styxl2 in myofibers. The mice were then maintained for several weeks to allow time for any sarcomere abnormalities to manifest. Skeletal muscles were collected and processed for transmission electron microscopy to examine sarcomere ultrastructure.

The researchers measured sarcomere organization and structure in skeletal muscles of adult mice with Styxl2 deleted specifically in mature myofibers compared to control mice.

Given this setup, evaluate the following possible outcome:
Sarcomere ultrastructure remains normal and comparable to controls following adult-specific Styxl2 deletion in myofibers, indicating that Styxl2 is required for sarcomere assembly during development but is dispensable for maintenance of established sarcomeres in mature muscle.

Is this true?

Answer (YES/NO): YES